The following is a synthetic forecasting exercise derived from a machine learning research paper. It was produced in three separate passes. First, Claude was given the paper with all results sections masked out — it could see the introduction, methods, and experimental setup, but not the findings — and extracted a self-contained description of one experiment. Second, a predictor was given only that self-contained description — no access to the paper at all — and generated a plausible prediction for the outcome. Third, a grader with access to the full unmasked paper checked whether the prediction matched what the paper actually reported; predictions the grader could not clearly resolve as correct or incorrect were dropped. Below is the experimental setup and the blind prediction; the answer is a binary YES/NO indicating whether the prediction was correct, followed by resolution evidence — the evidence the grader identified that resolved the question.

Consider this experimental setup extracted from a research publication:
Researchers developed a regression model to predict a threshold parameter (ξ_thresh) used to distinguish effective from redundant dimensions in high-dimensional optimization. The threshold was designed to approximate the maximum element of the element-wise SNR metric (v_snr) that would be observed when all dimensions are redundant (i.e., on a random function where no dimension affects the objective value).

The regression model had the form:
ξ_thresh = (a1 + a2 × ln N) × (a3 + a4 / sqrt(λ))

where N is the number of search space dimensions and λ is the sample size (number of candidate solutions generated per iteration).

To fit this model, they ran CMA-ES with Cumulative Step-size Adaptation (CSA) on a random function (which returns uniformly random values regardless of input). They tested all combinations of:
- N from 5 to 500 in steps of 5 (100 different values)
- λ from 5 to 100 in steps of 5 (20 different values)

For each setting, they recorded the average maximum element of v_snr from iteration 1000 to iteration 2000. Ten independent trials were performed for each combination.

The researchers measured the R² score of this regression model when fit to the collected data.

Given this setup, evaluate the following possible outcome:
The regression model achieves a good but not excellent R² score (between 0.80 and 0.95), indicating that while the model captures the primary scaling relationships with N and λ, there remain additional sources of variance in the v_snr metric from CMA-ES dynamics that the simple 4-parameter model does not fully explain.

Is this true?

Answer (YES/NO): NO